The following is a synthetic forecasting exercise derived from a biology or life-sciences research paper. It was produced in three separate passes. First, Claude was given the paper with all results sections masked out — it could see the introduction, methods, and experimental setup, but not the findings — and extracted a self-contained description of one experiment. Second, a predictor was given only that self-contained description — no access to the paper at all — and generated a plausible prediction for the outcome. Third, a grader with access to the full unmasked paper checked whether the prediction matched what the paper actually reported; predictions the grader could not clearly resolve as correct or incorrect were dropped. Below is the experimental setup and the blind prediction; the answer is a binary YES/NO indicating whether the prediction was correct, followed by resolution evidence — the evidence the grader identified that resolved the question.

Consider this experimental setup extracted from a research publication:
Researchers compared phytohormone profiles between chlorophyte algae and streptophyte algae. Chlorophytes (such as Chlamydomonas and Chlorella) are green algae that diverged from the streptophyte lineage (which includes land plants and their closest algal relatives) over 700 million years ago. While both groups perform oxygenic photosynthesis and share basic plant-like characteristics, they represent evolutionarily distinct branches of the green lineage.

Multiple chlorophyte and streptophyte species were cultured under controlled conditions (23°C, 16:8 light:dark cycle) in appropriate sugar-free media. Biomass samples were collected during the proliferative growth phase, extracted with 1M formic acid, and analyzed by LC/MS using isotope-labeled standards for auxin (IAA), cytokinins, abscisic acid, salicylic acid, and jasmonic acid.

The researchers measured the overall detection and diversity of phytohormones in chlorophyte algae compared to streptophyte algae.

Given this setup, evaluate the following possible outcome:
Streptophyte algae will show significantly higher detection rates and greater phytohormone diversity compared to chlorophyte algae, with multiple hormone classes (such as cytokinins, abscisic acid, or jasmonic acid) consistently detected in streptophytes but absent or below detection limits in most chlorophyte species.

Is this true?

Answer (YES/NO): NO